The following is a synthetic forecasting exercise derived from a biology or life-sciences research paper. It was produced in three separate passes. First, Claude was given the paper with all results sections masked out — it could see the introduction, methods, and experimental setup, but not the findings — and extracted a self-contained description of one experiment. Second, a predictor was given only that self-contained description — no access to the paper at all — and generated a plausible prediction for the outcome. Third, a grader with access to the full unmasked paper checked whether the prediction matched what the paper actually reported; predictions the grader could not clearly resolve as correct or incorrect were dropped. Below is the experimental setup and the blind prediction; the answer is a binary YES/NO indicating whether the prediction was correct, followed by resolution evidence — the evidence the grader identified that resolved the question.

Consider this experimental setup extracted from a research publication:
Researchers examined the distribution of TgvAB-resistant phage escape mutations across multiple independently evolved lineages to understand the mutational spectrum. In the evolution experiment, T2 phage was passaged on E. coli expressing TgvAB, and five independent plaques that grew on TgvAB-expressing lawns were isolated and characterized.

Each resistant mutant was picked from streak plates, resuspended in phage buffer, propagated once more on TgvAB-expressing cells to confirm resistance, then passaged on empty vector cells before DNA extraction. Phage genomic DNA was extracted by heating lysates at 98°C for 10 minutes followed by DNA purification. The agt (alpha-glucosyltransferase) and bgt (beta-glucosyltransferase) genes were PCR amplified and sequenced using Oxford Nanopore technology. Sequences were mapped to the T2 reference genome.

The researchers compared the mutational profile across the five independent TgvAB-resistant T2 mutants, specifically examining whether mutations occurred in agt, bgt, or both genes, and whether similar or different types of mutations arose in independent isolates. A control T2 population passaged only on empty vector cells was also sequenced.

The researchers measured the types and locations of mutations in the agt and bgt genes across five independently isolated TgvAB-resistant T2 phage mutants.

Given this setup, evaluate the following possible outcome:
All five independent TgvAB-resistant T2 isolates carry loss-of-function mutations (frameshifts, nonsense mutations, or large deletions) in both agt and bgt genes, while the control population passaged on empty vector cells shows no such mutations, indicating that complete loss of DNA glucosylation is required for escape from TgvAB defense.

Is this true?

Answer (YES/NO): NO